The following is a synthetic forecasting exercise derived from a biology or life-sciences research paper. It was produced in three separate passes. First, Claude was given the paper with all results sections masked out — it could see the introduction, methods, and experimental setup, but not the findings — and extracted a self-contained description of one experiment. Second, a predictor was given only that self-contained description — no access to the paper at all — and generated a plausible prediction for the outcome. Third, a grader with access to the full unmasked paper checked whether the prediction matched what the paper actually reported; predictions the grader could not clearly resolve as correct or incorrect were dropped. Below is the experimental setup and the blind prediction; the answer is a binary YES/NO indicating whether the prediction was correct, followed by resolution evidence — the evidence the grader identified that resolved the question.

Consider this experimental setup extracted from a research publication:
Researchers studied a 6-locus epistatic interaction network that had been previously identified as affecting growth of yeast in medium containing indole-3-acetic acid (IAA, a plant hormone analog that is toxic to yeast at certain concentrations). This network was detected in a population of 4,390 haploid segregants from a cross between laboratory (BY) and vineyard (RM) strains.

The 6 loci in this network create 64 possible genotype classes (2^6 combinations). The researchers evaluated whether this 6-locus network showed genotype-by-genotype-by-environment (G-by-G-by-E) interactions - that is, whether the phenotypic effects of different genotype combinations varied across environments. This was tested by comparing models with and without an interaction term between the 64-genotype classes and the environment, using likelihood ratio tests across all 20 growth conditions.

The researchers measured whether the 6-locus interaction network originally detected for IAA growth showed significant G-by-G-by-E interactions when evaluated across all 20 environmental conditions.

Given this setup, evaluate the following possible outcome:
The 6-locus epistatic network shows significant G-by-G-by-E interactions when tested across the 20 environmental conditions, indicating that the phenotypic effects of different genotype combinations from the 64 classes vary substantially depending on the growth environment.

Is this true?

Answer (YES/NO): YES